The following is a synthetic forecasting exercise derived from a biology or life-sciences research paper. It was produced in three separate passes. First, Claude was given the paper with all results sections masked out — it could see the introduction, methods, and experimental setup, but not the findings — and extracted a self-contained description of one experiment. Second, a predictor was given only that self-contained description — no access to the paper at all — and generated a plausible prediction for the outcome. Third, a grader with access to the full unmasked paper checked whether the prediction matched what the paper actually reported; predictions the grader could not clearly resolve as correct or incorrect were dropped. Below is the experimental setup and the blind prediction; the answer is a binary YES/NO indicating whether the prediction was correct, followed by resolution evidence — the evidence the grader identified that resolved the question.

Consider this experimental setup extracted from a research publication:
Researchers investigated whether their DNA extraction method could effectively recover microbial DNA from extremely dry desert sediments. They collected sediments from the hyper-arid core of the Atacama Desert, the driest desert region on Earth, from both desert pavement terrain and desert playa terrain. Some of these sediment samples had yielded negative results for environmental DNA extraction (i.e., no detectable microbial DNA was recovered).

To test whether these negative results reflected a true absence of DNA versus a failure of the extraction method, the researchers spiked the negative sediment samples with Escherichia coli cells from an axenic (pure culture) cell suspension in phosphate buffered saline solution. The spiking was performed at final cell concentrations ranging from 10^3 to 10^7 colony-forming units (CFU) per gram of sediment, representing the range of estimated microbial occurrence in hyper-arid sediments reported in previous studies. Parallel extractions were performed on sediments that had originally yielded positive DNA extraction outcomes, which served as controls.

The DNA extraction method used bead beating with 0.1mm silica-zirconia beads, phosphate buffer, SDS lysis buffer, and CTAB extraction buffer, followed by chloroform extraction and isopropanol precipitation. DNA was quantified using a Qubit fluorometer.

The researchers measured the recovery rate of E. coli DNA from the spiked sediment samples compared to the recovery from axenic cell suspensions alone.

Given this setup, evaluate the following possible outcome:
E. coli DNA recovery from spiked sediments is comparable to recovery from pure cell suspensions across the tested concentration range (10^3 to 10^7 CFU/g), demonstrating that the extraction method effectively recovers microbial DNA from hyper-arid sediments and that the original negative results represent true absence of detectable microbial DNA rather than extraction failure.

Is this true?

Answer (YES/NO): YES